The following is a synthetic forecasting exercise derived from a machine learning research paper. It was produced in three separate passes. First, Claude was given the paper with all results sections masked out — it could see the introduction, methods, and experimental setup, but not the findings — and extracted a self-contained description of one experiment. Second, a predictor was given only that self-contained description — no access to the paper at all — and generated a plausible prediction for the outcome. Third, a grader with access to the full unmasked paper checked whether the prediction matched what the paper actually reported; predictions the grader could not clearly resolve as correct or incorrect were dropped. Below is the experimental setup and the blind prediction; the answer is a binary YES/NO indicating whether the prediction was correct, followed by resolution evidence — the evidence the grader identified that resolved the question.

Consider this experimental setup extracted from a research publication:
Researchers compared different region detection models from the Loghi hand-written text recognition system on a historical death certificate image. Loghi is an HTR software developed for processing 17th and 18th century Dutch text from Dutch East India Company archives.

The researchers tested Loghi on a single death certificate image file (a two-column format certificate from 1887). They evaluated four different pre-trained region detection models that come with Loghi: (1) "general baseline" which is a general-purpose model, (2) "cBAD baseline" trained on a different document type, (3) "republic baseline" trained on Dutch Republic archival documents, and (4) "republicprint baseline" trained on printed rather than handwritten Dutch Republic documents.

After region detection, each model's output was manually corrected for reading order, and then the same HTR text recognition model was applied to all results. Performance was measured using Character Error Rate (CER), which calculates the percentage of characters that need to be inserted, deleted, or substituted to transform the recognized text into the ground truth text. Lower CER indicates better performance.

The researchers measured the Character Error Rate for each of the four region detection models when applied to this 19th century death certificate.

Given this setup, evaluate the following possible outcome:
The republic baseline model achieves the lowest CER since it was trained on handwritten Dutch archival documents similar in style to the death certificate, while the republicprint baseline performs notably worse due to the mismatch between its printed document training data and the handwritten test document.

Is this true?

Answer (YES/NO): NO